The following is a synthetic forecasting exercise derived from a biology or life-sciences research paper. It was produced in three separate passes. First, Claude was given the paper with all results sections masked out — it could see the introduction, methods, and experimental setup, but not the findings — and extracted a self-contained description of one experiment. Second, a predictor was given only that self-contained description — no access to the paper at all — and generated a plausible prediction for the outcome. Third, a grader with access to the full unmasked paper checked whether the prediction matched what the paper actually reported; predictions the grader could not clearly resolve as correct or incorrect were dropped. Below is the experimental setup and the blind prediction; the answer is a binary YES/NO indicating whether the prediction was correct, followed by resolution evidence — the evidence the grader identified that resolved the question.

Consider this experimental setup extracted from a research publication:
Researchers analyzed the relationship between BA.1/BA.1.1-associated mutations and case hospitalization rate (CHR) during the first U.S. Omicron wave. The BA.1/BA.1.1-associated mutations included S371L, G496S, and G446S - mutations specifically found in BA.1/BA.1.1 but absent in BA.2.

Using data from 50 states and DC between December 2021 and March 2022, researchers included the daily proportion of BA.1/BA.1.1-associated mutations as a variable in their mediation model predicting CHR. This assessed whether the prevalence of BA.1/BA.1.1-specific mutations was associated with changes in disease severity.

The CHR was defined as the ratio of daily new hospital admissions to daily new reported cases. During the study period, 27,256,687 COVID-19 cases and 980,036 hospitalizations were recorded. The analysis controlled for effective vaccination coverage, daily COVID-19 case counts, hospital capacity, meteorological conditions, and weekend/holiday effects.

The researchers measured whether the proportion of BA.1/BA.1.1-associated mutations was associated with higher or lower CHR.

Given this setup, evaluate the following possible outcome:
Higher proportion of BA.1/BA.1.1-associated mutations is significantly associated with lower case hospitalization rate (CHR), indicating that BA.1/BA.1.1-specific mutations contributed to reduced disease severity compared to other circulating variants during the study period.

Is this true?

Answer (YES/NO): YES